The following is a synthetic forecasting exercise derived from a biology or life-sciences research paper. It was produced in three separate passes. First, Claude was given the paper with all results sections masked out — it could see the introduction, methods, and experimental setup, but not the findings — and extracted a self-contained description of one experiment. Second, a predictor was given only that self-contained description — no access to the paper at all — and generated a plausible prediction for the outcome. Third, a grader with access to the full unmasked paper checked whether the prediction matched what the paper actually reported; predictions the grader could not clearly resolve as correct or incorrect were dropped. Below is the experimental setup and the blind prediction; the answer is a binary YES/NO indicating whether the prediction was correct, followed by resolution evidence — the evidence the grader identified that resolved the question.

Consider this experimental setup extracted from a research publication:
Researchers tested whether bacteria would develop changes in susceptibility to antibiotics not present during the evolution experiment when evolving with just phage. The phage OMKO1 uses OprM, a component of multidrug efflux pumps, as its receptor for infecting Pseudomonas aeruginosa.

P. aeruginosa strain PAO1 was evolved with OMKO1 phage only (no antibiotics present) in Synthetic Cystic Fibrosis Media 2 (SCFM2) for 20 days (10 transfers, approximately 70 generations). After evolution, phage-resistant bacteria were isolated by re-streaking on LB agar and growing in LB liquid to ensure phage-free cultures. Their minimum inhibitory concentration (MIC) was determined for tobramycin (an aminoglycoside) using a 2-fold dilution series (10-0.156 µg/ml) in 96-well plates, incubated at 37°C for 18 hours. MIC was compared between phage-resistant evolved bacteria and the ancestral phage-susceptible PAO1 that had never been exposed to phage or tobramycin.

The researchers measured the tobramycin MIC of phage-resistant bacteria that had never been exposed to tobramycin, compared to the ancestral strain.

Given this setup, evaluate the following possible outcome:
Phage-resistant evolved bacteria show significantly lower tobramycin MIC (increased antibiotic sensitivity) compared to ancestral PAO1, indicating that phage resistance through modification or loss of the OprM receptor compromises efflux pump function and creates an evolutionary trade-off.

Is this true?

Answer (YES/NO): YES